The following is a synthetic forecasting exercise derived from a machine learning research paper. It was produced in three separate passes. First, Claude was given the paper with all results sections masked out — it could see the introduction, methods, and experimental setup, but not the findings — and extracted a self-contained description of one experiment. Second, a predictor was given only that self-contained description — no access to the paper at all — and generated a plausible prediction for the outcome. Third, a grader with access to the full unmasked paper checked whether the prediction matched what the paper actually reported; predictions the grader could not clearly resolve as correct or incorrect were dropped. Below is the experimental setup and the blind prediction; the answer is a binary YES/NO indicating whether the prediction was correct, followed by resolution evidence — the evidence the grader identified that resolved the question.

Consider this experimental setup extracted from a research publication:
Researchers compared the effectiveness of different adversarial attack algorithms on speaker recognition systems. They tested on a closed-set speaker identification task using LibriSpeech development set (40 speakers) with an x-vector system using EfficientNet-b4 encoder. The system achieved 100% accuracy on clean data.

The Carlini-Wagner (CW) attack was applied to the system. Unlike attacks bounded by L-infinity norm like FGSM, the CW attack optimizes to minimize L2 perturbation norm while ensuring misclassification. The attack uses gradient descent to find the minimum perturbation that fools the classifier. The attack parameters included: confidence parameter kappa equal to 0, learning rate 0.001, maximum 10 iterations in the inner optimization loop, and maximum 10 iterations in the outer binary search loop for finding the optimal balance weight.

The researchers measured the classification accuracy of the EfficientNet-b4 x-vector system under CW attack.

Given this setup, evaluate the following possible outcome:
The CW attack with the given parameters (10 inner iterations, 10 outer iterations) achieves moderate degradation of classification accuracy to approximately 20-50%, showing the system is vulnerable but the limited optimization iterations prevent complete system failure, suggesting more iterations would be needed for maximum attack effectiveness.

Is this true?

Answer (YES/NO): NO